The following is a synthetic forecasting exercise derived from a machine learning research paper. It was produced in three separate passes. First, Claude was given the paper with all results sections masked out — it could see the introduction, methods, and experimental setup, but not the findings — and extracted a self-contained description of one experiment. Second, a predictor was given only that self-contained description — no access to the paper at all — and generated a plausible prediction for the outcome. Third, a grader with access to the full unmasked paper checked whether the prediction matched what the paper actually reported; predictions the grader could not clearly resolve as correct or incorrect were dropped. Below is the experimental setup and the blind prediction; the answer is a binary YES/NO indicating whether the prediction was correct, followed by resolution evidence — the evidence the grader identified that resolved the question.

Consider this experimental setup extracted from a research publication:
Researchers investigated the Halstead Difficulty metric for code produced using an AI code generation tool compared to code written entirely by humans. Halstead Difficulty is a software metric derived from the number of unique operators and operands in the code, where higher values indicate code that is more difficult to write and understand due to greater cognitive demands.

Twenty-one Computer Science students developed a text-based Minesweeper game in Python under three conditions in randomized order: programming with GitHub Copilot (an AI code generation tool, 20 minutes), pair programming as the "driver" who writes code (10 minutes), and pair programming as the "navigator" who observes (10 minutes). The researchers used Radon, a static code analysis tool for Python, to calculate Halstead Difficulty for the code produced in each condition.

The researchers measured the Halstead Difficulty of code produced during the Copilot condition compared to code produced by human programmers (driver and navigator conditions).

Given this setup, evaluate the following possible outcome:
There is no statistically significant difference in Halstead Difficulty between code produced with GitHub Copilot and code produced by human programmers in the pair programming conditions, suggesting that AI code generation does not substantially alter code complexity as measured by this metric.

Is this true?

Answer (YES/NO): NO